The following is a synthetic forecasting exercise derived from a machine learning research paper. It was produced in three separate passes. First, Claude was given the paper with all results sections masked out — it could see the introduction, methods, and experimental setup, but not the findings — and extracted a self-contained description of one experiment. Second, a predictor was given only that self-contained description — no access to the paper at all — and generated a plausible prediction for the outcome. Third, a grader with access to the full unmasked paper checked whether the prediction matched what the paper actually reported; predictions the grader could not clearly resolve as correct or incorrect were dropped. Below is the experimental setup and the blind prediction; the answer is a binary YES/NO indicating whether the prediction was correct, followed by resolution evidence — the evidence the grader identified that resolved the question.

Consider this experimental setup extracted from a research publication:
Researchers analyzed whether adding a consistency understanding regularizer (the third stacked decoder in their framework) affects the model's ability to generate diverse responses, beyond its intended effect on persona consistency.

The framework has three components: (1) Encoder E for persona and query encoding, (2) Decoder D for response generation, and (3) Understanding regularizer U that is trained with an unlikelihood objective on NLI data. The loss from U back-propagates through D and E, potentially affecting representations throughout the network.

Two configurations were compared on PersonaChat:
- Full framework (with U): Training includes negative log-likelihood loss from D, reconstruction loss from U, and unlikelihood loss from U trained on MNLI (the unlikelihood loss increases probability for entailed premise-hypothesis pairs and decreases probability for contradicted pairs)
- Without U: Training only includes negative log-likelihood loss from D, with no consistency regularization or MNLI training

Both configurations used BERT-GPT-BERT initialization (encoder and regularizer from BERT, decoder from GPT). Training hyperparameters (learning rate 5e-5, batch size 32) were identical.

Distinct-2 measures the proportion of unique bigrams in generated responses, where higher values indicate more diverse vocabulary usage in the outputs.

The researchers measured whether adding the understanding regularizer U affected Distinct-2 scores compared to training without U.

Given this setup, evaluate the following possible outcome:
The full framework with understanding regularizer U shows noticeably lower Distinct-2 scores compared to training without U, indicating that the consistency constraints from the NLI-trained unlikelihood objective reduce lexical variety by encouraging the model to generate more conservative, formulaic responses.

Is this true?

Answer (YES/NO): NO